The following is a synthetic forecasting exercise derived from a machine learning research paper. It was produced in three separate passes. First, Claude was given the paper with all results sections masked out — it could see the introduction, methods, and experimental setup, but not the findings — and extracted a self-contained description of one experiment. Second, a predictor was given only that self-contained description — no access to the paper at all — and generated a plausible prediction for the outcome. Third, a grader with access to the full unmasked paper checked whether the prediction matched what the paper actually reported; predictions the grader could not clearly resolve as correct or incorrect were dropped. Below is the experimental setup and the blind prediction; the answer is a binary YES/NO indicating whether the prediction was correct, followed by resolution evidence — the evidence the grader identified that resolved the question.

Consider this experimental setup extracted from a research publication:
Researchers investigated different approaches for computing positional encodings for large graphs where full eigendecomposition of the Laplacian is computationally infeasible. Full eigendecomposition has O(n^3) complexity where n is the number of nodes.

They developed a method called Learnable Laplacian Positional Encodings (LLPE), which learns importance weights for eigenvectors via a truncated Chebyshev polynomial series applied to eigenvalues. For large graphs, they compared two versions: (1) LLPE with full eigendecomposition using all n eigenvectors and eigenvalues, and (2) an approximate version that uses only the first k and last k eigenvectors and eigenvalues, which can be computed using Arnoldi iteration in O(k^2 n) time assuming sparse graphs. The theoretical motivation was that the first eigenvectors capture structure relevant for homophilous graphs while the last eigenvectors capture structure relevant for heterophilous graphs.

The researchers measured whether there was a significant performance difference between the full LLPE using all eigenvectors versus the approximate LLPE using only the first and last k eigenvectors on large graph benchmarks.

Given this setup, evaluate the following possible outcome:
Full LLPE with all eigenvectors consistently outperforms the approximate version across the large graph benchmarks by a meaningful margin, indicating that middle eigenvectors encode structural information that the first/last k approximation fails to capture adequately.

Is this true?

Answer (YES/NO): NO